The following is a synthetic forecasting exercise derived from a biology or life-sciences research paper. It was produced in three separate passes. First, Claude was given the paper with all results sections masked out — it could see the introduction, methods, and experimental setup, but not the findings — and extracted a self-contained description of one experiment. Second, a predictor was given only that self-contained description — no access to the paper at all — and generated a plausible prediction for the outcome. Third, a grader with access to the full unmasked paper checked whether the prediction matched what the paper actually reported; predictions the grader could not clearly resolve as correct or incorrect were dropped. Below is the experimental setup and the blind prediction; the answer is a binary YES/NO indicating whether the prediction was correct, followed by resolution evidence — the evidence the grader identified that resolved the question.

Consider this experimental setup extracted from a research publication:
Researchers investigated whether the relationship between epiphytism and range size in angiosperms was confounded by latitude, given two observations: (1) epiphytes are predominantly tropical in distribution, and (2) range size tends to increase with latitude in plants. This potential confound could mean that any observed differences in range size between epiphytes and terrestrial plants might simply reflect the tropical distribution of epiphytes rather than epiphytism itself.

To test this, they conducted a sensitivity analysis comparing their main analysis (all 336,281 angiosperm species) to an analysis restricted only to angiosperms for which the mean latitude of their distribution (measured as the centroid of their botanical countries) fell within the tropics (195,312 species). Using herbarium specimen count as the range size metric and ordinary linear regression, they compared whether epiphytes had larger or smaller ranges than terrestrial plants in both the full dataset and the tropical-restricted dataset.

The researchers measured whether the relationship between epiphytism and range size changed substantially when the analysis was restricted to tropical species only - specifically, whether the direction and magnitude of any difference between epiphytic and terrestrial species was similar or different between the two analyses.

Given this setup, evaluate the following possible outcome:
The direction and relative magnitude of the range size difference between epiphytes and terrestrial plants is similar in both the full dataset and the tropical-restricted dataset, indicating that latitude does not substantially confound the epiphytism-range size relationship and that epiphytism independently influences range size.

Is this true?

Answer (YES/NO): YES